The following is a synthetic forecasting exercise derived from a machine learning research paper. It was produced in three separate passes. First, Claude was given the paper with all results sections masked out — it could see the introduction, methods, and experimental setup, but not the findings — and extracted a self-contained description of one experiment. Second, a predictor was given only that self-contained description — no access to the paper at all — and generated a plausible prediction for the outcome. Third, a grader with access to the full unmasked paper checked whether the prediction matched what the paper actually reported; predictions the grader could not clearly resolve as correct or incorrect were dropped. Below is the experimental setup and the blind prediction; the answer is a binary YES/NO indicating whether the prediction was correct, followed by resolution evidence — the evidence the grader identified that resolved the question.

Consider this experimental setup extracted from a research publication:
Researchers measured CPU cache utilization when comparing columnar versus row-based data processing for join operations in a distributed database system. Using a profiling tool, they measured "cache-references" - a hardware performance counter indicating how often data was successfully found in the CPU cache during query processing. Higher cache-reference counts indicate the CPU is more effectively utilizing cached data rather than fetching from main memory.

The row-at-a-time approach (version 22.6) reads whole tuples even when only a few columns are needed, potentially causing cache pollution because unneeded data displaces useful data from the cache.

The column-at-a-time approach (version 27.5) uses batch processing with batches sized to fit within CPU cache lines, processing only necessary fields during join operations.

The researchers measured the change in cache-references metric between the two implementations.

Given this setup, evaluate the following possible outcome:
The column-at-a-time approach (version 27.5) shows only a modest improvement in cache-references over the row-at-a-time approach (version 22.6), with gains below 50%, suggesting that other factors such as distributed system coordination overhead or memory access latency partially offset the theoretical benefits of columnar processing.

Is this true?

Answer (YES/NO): YES